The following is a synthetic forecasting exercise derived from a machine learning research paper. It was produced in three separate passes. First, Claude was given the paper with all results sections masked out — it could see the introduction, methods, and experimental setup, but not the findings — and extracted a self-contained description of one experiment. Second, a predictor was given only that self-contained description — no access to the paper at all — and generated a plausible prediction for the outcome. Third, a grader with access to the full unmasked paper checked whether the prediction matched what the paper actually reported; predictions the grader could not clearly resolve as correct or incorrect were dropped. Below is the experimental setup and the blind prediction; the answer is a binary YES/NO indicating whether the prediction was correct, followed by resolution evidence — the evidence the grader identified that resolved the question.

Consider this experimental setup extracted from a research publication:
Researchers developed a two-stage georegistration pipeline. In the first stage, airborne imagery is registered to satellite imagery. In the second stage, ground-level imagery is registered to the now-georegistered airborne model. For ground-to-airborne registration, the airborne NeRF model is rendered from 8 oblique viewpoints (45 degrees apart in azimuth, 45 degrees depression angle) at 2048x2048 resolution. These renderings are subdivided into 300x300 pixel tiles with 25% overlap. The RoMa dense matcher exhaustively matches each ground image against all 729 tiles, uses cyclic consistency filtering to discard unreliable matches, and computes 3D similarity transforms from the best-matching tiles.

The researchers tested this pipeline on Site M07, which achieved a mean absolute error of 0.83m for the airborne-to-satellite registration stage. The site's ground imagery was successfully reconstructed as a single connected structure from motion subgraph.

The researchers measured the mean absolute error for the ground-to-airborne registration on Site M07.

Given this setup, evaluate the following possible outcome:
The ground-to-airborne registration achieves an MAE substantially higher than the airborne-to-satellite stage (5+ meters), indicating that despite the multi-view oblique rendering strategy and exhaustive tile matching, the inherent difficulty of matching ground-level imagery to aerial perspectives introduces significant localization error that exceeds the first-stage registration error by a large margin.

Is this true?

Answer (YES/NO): NO